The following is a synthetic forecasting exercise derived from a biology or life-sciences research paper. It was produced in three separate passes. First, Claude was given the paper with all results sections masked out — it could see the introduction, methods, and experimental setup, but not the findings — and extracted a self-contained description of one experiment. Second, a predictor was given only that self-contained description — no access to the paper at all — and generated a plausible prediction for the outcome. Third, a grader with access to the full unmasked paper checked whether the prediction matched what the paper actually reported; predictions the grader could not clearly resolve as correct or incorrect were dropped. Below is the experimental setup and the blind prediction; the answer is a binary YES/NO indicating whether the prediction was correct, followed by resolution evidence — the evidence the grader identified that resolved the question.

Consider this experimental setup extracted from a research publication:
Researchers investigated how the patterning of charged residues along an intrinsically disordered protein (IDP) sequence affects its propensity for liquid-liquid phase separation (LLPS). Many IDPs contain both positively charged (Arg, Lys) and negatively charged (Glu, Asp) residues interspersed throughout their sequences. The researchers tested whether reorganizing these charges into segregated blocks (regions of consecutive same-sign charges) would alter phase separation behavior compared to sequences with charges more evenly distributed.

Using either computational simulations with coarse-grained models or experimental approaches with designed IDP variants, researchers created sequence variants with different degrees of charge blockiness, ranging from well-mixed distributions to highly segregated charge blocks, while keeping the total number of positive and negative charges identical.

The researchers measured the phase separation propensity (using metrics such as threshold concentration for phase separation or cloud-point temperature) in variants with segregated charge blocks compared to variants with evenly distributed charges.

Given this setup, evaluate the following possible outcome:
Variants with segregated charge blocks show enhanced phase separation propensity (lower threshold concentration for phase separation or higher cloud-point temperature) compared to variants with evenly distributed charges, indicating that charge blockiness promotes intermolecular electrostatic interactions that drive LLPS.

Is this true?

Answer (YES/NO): YES